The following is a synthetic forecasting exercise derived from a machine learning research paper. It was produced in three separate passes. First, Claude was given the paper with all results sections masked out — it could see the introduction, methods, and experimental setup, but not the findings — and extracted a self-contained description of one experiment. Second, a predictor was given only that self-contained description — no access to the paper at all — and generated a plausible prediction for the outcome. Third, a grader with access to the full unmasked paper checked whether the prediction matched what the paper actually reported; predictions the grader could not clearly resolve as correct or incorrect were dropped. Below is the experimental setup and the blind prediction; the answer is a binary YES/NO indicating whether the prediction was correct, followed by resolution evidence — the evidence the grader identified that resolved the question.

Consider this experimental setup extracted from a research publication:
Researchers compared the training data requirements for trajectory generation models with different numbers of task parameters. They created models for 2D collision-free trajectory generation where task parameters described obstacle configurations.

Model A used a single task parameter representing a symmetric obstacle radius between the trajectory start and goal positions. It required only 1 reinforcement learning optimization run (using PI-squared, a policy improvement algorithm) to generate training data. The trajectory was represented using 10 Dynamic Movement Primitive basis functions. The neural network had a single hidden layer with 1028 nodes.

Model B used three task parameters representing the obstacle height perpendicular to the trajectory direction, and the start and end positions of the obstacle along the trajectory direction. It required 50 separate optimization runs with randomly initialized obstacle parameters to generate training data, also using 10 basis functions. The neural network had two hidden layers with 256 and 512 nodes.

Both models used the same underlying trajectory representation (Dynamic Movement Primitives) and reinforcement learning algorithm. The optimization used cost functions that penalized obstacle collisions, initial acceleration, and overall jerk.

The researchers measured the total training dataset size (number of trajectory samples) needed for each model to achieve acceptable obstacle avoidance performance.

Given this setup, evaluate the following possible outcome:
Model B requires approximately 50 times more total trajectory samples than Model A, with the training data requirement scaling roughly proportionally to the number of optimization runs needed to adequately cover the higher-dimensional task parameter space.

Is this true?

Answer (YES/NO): NO